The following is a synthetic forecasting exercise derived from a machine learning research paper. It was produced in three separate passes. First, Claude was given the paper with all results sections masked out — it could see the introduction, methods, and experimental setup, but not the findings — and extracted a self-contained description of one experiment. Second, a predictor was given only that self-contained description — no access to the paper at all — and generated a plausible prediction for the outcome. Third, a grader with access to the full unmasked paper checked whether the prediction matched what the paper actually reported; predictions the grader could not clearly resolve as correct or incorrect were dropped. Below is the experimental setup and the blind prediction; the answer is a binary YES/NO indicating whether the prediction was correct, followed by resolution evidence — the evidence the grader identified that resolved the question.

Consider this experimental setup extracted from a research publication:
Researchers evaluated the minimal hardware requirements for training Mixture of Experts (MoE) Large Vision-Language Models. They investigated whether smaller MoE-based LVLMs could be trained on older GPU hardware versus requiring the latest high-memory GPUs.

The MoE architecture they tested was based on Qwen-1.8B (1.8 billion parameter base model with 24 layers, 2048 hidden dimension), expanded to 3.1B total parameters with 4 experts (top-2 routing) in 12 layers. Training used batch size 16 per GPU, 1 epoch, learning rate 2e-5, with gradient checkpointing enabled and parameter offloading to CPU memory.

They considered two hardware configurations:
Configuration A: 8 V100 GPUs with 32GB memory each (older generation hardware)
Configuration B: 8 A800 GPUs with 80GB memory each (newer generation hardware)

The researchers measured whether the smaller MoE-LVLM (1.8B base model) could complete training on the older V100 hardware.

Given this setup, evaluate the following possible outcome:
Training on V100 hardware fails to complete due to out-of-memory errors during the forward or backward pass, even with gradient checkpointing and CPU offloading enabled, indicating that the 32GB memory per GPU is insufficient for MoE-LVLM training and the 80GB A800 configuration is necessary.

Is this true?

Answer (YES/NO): NO